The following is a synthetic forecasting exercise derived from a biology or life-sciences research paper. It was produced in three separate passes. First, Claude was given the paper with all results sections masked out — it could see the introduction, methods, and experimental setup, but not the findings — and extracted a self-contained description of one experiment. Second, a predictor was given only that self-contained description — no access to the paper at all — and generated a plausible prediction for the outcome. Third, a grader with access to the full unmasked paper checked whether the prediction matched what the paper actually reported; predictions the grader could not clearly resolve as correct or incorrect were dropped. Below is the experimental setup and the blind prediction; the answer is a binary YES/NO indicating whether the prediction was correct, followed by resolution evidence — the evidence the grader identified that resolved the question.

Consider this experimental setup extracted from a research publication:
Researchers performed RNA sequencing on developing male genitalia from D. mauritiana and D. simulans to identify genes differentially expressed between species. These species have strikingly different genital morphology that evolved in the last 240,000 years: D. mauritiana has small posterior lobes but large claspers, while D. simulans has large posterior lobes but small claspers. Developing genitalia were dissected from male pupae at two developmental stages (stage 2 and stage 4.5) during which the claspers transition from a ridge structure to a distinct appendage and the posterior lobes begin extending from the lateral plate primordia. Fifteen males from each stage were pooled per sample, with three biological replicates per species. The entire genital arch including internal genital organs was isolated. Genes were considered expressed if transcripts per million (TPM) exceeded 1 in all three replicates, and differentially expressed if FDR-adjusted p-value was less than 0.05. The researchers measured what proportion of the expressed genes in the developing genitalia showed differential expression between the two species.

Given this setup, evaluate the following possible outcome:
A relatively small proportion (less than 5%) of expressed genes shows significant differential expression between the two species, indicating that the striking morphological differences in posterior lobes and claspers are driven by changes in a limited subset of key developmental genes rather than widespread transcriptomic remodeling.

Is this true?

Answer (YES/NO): NO